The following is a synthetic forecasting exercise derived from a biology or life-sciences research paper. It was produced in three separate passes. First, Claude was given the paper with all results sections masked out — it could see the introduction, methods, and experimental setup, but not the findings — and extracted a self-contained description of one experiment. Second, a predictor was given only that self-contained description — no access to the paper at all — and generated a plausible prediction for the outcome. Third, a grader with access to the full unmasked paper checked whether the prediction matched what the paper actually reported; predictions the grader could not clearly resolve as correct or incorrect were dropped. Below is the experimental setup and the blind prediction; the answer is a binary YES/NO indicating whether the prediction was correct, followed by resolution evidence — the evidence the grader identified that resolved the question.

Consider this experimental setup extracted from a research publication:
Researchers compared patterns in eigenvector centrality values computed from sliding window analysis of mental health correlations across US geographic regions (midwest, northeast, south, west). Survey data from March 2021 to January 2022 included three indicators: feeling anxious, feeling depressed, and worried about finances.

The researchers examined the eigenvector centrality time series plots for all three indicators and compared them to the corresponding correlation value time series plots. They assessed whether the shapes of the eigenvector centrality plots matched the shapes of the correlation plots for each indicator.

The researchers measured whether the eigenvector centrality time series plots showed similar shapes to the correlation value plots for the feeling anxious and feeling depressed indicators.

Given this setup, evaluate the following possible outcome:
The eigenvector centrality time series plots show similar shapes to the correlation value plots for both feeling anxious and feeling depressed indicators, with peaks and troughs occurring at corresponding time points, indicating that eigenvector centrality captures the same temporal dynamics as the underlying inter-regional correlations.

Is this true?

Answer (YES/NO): YES